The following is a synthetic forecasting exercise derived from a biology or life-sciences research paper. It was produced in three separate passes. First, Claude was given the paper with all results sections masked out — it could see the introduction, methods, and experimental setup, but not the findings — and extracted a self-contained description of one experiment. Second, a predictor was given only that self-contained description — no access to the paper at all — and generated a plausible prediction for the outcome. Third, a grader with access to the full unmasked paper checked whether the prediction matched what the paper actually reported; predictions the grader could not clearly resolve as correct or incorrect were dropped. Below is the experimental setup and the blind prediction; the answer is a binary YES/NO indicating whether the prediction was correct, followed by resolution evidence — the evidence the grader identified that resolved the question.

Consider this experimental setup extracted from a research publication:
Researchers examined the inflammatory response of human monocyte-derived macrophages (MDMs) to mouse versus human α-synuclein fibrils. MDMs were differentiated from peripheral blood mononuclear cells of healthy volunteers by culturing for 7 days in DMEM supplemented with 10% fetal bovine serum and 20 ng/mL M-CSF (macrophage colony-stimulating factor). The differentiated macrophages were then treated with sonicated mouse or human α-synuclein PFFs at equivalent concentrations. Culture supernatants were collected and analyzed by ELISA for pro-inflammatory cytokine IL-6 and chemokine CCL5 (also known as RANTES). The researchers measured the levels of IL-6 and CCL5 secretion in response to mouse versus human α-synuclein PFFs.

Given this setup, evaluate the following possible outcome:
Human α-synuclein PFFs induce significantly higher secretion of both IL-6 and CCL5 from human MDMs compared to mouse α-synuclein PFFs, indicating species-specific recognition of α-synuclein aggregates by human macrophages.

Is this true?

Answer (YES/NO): YES